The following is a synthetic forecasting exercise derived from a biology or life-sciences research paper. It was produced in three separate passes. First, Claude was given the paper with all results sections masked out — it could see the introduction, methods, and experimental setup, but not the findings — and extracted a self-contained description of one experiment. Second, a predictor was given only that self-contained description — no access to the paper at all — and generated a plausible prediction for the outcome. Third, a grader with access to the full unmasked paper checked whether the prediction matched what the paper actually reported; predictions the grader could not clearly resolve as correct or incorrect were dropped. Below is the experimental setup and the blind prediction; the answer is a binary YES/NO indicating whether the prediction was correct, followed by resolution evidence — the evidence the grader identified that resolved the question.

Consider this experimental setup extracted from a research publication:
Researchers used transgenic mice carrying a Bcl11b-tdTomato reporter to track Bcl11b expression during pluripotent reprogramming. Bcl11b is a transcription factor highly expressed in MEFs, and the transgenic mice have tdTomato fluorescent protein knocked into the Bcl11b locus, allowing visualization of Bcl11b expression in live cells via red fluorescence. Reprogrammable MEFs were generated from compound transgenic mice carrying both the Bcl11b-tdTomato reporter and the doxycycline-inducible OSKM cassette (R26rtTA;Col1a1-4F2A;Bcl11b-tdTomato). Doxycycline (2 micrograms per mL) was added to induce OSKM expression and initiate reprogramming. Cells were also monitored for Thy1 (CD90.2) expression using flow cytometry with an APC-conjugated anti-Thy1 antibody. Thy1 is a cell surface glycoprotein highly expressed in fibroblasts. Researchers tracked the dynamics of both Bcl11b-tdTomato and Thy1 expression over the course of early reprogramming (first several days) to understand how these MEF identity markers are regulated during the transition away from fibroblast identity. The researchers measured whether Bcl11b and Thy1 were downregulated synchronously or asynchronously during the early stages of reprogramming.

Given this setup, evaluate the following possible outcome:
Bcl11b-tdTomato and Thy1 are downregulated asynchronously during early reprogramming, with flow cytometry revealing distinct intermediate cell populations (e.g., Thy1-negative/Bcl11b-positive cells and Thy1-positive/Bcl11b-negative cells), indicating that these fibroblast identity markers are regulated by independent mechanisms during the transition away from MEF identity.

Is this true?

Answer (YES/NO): YES